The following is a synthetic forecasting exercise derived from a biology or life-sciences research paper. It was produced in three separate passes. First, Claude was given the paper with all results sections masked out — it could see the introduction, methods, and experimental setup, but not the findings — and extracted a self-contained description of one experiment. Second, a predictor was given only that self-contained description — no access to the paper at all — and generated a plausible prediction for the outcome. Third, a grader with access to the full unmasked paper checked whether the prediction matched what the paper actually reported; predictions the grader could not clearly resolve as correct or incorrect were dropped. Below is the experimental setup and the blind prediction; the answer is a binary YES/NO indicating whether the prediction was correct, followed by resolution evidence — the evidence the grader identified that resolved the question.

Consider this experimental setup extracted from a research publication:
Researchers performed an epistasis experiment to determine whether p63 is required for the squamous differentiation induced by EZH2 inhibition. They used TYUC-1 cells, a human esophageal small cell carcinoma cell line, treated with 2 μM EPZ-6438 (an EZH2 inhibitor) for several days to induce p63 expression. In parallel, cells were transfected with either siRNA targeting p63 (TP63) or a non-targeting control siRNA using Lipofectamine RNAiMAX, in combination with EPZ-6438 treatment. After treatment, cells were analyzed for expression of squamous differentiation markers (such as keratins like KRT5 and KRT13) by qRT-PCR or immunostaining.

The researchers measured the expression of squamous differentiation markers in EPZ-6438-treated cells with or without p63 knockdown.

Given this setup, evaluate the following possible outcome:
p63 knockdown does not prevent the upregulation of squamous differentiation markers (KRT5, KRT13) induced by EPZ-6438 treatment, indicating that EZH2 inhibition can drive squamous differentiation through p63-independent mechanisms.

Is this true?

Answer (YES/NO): NO